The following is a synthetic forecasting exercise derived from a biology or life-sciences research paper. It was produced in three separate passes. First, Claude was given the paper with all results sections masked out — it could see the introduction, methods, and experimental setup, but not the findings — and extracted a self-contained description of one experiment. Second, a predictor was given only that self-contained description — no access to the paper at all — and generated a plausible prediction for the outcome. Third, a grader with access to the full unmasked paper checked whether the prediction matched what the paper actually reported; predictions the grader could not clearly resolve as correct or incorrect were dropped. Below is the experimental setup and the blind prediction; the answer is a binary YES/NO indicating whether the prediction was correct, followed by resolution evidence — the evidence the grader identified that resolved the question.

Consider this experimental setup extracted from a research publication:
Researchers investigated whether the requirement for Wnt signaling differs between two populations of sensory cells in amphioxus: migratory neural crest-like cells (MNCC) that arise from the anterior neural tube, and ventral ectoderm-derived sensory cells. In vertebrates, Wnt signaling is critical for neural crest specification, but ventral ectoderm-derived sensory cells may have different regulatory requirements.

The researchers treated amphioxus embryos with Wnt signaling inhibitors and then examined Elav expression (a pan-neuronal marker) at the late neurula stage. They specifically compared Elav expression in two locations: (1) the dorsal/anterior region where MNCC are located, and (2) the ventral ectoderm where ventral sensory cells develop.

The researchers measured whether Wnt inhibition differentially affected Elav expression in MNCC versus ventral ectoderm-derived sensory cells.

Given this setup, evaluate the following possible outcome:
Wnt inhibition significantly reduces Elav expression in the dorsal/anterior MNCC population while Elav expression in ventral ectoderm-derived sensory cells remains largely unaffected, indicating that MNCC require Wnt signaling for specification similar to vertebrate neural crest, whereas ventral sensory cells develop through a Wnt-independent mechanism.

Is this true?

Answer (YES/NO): YES